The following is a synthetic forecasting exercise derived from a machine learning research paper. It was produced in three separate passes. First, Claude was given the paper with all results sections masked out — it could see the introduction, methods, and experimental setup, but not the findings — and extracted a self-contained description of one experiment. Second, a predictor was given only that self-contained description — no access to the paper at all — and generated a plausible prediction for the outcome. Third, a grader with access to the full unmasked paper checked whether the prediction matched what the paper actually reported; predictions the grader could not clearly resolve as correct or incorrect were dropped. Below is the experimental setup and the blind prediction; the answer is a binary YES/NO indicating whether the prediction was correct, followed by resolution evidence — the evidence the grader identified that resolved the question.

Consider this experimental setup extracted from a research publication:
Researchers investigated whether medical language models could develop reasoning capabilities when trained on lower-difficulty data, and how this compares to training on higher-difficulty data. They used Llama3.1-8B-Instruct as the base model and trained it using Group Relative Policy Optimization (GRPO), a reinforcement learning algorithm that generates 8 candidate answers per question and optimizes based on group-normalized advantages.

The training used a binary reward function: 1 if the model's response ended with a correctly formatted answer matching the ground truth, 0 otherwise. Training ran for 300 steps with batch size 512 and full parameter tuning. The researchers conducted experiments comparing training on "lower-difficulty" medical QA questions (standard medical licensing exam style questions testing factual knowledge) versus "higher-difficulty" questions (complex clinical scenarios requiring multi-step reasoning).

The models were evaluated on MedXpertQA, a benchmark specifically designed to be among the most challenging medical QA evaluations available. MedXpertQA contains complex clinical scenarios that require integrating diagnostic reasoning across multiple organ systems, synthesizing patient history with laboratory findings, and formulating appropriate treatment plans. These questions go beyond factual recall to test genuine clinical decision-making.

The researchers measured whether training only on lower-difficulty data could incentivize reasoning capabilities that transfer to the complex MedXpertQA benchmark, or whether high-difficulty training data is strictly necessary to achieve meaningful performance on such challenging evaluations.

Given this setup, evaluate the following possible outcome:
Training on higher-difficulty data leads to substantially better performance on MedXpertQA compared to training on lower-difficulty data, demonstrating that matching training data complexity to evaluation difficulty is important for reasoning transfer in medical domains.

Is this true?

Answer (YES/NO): YES